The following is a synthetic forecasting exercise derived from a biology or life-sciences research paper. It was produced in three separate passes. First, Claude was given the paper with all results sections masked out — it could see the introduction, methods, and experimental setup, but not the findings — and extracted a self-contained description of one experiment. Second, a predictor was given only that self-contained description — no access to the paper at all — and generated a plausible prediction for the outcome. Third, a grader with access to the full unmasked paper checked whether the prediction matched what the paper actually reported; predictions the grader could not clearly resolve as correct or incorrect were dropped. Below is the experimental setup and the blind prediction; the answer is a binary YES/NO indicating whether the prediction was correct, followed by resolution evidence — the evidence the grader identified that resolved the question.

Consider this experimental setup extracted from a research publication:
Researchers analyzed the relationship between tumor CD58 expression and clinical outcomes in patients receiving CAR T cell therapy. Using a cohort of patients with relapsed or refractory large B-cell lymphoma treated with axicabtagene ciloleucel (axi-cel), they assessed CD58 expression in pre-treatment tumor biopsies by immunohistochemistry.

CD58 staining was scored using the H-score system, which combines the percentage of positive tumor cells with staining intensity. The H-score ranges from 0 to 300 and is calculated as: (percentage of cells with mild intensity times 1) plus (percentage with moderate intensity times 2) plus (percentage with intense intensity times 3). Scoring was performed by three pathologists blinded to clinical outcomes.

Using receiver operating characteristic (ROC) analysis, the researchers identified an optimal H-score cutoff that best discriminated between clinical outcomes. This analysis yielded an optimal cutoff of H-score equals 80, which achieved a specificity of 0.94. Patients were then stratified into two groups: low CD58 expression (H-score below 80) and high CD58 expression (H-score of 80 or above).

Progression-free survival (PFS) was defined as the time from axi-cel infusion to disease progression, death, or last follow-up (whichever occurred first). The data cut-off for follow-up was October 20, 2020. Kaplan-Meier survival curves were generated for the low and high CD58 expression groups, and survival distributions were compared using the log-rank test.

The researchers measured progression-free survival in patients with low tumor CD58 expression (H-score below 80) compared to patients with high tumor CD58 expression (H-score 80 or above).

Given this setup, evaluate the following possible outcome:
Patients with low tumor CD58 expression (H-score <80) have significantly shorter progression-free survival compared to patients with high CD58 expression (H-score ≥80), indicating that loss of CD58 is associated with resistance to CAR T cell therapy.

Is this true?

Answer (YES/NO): YES